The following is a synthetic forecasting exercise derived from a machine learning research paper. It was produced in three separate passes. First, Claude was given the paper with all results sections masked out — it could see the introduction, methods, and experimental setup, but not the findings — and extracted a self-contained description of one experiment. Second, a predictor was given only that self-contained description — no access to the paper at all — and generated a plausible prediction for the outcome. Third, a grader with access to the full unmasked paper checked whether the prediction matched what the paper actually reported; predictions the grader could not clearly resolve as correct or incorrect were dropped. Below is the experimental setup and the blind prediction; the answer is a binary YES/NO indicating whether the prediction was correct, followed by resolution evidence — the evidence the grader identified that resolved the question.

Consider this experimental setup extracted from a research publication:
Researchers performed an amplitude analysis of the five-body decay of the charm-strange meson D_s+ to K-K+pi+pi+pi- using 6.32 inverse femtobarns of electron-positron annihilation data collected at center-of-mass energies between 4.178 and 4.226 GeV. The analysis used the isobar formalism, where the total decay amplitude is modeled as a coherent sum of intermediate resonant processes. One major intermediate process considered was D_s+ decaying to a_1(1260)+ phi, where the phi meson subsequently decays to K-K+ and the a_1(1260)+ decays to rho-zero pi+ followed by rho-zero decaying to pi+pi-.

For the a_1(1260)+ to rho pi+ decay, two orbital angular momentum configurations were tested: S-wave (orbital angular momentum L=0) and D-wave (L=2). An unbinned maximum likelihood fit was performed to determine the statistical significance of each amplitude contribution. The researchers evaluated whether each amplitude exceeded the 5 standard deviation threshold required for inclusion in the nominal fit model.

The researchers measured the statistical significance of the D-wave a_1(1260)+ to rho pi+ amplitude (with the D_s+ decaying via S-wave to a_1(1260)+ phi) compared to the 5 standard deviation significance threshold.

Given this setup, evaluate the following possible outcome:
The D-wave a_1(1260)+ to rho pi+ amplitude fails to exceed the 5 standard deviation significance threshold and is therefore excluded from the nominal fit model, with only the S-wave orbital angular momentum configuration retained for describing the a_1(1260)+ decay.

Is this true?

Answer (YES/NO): YES